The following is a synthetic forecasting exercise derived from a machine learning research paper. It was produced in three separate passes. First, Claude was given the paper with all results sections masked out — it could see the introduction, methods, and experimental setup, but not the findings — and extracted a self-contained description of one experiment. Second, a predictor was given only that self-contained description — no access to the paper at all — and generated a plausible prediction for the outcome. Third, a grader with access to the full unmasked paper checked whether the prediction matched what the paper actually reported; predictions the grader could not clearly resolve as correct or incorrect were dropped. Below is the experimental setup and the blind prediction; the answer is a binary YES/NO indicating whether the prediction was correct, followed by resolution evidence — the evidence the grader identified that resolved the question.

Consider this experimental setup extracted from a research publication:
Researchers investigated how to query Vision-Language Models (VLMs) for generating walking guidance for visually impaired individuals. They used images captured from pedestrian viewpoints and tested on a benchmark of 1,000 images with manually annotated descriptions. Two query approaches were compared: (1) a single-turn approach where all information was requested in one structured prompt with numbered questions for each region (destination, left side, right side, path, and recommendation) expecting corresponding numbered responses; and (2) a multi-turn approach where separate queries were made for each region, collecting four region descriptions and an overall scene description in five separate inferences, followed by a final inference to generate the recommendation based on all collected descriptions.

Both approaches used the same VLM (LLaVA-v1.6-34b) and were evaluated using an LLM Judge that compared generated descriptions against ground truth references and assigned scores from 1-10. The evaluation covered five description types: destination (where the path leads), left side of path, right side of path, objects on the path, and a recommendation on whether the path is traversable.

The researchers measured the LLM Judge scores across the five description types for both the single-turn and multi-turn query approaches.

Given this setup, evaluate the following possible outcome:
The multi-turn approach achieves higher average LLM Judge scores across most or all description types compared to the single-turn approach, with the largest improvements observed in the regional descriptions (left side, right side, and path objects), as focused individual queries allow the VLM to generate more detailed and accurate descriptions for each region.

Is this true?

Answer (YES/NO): YES